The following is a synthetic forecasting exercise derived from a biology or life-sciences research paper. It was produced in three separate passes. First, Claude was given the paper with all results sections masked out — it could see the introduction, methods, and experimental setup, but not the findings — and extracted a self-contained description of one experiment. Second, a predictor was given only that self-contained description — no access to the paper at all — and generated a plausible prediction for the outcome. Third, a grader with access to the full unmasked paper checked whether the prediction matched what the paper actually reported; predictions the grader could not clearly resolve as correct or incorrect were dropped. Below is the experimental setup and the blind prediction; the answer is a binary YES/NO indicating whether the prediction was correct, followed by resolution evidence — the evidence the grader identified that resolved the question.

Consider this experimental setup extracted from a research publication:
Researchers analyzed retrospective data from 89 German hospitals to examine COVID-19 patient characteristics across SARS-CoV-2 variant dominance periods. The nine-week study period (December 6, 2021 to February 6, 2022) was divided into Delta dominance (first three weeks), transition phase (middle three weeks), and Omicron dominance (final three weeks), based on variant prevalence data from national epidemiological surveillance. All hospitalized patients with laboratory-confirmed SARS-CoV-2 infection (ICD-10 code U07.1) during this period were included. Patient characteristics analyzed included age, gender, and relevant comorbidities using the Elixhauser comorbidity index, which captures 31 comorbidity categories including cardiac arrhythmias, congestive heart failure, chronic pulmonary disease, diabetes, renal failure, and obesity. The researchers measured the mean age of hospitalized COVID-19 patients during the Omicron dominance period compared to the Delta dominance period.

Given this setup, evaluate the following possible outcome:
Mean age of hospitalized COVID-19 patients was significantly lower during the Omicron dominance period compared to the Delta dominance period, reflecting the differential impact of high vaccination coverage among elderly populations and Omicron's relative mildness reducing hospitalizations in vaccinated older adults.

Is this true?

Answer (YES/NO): YES